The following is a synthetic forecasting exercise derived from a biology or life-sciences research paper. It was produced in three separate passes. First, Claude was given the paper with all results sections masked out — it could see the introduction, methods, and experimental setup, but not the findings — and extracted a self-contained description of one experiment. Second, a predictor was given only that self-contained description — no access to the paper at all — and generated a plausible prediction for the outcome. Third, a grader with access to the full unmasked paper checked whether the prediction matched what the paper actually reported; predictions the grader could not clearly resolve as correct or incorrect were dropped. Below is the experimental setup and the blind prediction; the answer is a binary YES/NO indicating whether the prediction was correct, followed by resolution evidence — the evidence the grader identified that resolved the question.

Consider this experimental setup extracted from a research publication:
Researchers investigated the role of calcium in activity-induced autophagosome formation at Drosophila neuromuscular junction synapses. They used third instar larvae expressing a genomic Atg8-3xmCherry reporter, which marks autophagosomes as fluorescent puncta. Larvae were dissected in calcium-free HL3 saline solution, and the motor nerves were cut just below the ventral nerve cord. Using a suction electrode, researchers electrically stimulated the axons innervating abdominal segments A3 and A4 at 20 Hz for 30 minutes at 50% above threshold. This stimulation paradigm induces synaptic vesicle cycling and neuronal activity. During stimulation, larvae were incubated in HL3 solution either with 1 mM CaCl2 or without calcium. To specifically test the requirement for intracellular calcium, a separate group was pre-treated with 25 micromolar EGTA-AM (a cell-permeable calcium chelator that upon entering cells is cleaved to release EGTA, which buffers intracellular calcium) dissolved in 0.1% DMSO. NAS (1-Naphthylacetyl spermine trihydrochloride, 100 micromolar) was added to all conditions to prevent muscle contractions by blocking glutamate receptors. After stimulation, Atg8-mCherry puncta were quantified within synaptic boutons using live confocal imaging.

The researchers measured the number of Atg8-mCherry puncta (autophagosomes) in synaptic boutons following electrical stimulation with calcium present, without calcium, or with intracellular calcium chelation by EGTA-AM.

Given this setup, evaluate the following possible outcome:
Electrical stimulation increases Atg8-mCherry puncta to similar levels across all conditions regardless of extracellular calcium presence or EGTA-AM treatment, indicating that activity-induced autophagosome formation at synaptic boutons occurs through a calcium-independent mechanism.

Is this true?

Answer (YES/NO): NO